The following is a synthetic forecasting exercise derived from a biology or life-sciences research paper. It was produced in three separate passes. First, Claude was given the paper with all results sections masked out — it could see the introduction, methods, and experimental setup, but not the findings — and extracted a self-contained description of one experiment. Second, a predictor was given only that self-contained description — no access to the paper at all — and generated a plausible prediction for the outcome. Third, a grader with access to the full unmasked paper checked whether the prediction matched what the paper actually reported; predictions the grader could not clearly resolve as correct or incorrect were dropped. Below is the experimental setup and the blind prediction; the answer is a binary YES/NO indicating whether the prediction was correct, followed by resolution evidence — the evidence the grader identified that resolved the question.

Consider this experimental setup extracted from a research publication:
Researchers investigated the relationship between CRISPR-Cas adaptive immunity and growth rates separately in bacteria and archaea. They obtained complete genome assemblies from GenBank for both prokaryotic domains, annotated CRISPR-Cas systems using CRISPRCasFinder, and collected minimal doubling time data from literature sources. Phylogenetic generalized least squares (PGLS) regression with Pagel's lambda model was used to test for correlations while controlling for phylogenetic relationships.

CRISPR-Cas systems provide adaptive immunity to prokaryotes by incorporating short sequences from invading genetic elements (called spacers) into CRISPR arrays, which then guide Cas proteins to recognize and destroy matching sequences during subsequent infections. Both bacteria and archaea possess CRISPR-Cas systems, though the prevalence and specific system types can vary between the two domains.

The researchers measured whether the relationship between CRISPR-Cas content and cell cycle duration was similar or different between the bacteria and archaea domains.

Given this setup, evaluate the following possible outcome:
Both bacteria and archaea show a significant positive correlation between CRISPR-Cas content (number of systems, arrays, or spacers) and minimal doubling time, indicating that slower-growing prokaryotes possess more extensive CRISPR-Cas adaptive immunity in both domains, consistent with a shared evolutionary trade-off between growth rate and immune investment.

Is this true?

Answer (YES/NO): NO